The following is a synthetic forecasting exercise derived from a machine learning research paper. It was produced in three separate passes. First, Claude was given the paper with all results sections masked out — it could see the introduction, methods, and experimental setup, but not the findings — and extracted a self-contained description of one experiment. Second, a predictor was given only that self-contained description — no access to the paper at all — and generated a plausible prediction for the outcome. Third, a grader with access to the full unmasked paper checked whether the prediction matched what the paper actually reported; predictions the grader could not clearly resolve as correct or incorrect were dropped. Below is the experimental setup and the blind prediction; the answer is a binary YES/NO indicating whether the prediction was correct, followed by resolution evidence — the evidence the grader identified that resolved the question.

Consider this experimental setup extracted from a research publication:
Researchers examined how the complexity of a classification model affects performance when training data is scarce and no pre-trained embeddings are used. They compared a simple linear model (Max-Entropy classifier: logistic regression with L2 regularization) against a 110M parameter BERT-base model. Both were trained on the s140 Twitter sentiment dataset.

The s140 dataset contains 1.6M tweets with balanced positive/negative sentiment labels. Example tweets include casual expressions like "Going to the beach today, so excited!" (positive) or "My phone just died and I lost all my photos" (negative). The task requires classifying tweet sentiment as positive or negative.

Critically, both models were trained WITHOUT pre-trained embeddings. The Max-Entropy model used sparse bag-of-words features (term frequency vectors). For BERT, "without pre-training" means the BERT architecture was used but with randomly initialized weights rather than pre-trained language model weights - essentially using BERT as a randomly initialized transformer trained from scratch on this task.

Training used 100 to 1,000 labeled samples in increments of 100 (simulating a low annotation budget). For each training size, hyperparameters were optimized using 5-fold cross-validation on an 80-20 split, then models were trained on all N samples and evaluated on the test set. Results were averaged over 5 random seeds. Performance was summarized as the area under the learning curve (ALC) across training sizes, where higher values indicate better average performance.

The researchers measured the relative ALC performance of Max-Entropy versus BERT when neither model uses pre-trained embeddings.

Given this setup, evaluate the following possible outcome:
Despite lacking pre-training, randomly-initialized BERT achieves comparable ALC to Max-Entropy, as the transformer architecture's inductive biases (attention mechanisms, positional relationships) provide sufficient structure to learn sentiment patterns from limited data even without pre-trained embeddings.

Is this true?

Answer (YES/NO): NO